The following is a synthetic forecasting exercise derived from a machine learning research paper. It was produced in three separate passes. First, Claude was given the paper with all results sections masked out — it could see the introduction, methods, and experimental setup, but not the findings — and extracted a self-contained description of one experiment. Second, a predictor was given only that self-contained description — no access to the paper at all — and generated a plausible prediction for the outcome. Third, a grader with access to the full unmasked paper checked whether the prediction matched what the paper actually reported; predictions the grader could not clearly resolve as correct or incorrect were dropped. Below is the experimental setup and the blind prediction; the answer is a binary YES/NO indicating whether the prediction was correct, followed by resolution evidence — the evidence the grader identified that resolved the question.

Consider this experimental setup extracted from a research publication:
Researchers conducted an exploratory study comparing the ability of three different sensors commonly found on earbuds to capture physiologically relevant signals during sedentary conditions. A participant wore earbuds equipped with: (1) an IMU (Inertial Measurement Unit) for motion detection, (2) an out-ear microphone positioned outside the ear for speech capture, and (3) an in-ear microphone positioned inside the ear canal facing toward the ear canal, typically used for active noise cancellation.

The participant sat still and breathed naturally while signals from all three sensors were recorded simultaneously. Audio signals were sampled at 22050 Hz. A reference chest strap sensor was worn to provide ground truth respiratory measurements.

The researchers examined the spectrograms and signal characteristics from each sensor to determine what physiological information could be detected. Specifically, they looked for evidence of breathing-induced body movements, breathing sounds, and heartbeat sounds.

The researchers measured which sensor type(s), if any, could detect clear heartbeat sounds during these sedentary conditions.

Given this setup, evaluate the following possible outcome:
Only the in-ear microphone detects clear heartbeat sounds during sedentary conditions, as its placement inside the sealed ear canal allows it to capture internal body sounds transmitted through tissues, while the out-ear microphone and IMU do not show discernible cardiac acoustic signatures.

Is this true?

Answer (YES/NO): YES